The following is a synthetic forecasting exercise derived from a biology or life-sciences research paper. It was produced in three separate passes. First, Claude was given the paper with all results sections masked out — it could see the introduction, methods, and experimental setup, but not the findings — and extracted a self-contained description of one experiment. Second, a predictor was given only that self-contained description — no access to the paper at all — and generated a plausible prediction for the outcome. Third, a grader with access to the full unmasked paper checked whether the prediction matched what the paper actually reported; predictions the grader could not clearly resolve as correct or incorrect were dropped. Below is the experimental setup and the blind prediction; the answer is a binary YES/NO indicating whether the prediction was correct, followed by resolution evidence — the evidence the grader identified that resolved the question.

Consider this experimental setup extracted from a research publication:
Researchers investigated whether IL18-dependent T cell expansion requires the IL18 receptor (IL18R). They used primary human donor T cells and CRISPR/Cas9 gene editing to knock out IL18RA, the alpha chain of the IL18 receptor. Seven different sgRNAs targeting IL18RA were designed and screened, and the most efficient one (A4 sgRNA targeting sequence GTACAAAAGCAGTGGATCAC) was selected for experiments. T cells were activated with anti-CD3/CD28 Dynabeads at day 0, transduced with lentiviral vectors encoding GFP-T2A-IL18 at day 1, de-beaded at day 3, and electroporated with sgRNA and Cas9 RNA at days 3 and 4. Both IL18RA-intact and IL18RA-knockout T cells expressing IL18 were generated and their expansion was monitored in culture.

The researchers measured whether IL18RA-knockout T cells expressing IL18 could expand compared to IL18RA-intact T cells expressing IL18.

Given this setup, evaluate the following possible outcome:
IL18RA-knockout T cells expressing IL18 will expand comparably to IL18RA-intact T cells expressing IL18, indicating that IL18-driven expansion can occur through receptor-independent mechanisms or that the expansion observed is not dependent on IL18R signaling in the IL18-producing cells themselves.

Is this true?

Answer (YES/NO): NO